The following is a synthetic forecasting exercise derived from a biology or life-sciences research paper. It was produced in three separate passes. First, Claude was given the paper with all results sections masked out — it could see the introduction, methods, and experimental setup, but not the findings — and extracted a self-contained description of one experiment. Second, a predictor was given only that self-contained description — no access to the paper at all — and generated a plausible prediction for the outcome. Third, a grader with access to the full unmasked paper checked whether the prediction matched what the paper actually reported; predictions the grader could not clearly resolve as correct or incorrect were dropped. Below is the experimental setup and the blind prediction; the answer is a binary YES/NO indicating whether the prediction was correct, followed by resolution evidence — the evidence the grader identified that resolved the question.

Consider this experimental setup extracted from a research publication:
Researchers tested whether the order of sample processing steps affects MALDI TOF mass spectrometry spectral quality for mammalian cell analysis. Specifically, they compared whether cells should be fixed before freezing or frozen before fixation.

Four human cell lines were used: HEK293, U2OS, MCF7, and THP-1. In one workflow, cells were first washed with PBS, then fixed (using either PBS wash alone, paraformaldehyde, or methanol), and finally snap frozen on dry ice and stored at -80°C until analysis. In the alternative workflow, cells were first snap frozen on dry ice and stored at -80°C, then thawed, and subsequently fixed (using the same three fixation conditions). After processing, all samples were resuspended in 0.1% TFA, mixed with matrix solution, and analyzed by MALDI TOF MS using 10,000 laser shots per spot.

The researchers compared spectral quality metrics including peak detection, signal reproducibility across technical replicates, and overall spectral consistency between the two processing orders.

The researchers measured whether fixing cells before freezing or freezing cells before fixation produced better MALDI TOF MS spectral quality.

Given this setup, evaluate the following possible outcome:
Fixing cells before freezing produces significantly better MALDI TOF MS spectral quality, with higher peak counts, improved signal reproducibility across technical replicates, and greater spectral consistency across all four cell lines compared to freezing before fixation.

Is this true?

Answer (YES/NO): NO